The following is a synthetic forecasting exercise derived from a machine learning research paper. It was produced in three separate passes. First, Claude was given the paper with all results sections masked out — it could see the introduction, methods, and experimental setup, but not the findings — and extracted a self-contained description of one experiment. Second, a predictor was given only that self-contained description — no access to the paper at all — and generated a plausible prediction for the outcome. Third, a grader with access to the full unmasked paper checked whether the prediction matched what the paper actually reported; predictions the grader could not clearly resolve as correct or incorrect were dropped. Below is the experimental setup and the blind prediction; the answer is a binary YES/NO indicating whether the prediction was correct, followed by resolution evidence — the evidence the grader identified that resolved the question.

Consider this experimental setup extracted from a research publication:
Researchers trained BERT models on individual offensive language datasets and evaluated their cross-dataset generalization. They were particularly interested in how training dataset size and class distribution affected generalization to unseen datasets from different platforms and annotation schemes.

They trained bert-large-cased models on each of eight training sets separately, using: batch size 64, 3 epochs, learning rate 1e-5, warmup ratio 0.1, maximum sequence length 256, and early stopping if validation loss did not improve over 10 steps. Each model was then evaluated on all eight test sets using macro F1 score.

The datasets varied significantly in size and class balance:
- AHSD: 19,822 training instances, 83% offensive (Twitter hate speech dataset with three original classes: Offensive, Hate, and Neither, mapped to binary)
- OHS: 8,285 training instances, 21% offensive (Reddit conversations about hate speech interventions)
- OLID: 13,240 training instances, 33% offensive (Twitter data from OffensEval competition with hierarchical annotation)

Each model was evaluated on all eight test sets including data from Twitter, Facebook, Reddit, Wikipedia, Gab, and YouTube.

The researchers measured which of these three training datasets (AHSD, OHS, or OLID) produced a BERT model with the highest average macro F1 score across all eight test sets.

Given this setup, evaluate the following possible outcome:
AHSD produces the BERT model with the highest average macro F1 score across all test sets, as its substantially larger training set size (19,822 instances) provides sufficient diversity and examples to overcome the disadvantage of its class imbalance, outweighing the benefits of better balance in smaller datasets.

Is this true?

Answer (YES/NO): NO